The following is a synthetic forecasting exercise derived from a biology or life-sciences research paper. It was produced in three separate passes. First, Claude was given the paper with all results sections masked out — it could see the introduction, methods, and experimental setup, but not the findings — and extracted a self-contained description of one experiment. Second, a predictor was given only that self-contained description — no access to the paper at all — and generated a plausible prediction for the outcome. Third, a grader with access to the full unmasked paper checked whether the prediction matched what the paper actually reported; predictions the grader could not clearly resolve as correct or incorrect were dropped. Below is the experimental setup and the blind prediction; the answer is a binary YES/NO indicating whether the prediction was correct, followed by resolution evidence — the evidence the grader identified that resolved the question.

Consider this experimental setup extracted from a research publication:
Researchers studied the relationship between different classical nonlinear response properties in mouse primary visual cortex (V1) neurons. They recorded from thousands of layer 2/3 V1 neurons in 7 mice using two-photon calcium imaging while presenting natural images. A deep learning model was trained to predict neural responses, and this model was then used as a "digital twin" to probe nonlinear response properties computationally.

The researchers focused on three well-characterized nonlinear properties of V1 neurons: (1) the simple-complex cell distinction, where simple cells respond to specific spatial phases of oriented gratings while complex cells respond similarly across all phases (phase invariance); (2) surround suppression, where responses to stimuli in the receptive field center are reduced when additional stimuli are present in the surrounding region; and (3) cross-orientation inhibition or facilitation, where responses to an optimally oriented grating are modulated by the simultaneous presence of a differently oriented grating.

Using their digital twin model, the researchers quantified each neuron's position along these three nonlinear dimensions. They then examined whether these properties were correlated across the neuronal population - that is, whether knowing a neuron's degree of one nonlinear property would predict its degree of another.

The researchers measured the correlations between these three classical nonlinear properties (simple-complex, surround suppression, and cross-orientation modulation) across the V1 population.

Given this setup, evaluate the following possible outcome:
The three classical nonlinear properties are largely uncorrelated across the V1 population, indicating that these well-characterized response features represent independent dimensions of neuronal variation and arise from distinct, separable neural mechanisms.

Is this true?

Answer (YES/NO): YES